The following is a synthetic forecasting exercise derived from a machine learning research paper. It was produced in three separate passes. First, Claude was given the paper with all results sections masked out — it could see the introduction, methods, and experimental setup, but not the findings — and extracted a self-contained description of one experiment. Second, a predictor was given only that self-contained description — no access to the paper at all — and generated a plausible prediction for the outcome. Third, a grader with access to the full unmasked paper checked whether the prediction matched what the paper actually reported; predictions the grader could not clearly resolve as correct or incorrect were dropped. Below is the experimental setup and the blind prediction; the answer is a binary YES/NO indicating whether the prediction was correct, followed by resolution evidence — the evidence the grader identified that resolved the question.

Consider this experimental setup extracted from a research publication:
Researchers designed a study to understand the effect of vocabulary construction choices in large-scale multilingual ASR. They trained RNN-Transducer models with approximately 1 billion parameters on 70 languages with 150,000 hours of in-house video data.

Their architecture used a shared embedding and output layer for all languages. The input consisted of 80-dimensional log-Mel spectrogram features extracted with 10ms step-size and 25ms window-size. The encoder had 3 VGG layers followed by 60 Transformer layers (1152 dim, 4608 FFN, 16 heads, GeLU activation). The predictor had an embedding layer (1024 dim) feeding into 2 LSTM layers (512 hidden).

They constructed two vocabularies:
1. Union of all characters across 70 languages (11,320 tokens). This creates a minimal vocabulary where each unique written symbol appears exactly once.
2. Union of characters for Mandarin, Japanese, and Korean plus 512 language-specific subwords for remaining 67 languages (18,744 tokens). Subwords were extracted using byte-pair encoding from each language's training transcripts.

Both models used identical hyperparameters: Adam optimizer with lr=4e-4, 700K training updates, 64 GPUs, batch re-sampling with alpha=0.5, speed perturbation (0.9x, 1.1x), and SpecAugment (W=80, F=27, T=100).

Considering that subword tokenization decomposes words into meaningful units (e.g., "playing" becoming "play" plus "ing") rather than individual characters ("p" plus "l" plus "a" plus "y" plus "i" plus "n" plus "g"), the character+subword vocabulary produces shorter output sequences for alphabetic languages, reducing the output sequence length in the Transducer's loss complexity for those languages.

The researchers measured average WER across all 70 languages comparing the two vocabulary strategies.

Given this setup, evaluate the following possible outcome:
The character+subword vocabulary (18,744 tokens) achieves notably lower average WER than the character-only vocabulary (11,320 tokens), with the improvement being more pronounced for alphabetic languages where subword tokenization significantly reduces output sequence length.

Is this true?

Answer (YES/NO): YES